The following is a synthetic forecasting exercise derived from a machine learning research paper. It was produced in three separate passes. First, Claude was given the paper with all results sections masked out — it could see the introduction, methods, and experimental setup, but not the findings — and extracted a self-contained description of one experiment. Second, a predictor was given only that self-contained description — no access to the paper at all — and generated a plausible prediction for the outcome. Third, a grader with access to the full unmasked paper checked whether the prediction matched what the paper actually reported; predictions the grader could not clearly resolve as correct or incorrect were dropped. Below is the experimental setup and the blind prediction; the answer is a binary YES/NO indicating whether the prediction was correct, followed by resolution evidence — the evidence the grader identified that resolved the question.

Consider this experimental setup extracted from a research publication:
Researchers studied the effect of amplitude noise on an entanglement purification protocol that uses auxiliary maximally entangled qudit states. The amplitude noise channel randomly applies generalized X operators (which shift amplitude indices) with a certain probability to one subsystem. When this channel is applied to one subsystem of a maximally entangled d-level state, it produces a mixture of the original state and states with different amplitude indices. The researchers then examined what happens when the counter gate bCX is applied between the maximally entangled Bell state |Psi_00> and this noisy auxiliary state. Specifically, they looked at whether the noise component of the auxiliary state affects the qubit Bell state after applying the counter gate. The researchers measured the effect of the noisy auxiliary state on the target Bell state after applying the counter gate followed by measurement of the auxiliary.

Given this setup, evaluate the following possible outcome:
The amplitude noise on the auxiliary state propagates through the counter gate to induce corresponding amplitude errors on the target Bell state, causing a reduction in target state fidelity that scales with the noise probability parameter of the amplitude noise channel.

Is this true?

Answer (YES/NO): NO